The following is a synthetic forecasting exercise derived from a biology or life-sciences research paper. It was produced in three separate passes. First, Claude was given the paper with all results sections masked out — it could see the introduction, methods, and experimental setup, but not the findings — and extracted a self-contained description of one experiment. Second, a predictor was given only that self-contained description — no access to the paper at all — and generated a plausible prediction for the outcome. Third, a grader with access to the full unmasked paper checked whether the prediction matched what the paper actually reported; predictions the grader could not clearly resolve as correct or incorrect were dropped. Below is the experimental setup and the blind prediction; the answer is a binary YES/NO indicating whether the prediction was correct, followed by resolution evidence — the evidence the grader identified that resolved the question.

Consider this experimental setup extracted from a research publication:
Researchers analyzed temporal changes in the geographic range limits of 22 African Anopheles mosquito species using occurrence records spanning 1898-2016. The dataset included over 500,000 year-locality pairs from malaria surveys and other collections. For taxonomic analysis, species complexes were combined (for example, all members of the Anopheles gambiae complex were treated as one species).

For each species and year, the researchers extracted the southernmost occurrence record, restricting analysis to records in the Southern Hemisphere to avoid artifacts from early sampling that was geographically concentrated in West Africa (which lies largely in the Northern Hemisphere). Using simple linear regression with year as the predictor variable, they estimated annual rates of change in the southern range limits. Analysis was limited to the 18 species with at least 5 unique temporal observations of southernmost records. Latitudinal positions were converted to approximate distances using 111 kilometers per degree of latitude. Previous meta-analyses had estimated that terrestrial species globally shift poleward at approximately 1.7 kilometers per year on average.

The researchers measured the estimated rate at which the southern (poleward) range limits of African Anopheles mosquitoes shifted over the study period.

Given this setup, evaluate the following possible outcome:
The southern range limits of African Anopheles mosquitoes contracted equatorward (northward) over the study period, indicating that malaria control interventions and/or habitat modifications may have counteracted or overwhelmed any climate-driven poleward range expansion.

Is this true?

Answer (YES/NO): NO